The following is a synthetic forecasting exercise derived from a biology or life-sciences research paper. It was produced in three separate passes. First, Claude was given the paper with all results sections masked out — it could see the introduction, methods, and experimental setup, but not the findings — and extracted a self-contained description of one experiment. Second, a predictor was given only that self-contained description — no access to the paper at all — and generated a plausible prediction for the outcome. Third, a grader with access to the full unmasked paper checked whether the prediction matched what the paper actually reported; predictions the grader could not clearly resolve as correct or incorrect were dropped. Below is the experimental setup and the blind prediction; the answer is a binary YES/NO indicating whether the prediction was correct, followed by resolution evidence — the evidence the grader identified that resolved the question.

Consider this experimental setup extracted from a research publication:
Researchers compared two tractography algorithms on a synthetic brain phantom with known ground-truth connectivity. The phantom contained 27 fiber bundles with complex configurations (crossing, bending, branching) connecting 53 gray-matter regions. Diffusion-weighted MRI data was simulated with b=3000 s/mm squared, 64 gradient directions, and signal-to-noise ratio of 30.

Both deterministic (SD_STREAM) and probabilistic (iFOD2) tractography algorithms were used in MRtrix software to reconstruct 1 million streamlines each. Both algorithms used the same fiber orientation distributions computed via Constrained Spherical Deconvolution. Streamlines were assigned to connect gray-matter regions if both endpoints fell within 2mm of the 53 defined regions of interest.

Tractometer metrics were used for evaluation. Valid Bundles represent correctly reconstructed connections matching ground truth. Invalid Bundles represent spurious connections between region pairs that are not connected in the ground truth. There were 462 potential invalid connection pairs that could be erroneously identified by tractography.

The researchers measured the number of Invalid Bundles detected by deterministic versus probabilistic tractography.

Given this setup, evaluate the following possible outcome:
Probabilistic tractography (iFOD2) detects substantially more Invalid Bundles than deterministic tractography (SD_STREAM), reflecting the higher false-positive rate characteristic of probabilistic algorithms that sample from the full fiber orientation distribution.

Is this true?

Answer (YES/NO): YES